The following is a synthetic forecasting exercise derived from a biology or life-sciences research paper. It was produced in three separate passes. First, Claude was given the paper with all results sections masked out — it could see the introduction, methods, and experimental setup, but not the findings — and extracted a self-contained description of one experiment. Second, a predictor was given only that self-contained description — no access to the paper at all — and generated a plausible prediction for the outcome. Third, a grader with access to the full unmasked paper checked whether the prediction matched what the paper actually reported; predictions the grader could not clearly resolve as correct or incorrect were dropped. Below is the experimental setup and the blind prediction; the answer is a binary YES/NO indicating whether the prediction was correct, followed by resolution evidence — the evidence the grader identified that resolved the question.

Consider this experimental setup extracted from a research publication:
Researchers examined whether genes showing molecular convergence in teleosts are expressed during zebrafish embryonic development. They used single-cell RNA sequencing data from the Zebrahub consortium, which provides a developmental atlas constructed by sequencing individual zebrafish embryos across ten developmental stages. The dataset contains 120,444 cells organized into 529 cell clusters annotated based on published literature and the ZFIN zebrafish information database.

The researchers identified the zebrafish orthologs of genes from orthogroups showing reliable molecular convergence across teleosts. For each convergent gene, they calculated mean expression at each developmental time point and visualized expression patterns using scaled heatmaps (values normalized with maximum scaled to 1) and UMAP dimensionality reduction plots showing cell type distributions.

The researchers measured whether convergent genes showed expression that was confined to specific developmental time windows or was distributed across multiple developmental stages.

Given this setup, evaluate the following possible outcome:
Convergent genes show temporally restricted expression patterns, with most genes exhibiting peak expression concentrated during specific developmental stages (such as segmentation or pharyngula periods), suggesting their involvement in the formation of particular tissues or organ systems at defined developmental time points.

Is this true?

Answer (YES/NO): NO